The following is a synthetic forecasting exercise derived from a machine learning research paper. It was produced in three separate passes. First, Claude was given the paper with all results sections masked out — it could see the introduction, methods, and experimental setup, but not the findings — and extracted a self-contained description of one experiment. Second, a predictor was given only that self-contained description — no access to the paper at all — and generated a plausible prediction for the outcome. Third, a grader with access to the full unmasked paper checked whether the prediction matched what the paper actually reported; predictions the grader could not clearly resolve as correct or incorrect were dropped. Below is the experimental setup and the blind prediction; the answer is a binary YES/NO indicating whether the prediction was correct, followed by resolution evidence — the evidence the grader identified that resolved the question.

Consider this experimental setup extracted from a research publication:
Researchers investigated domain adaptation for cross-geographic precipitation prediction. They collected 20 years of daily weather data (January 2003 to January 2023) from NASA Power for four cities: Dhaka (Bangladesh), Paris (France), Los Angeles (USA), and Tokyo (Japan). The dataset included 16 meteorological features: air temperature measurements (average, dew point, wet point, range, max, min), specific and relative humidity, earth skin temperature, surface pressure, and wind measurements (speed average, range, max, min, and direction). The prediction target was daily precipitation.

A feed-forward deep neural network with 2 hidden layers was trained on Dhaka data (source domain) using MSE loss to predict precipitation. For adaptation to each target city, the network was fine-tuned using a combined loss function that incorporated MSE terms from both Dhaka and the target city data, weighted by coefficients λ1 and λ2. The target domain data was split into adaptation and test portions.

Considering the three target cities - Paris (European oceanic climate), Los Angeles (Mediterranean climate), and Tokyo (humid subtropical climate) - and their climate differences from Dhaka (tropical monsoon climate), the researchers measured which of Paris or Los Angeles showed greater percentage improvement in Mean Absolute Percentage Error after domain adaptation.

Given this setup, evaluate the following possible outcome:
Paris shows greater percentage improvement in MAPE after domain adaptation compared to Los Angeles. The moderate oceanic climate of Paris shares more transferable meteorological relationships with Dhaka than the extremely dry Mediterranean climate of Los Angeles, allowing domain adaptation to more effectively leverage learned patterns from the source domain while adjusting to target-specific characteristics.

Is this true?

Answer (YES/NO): YES